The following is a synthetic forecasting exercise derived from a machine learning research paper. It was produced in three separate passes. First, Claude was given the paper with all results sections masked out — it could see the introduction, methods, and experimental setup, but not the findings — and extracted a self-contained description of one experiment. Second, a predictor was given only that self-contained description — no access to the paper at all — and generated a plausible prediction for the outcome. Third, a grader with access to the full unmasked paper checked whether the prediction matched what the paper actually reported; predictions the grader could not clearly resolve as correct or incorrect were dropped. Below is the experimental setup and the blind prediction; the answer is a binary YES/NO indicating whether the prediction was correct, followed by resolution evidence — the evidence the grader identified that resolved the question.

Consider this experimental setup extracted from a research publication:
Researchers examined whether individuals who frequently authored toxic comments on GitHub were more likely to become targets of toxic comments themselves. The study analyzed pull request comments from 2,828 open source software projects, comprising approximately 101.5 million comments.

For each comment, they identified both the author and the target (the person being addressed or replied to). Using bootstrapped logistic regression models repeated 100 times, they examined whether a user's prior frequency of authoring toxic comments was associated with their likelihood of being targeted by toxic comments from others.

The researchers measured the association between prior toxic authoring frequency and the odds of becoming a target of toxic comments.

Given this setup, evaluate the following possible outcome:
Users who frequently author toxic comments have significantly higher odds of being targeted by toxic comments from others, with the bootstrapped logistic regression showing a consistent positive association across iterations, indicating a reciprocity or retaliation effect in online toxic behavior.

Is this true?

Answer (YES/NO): YES